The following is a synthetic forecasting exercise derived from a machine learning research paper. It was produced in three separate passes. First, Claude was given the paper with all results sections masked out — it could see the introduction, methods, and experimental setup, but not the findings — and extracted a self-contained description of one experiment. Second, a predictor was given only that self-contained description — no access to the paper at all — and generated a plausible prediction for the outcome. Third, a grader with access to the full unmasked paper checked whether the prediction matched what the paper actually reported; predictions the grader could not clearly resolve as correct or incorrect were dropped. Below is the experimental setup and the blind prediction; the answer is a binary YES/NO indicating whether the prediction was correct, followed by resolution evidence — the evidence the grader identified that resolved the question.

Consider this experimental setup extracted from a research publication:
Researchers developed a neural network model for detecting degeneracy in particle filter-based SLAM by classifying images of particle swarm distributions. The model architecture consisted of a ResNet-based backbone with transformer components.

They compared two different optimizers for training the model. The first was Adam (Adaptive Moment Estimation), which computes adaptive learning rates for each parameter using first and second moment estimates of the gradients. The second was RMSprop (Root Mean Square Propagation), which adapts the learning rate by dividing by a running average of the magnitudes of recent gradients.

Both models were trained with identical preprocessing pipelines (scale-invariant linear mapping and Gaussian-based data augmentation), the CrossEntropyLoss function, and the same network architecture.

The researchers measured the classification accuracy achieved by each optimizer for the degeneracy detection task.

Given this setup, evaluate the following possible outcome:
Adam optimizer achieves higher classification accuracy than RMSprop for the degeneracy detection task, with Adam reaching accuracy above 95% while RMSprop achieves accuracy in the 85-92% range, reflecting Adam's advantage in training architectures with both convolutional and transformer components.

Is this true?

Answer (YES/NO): NO